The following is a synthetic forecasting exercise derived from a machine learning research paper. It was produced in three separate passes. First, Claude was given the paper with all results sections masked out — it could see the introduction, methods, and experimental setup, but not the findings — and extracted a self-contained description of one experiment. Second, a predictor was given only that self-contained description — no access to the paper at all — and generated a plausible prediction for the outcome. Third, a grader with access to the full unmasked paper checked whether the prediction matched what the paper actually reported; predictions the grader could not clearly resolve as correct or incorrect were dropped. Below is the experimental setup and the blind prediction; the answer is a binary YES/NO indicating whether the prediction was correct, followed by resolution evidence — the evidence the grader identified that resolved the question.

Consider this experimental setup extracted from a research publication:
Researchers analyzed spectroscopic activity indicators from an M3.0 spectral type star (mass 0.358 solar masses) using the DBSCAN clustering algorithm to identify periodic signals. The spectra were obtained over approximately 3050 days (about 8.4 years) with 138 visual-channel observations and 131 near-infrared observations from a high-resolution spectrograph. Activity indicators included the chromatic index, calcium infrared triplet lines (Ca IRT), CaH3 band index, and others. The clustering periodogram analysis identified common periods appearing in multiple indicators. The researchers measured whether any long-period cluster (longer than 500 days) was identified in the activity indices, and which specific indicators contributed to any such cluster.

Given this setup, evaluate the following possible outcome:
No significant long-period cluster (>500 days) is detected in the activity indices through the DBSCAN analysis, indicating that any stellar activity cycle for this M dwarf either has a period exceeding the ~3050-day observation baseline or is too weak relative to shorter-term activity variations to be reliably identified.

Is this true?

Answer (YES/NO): NO